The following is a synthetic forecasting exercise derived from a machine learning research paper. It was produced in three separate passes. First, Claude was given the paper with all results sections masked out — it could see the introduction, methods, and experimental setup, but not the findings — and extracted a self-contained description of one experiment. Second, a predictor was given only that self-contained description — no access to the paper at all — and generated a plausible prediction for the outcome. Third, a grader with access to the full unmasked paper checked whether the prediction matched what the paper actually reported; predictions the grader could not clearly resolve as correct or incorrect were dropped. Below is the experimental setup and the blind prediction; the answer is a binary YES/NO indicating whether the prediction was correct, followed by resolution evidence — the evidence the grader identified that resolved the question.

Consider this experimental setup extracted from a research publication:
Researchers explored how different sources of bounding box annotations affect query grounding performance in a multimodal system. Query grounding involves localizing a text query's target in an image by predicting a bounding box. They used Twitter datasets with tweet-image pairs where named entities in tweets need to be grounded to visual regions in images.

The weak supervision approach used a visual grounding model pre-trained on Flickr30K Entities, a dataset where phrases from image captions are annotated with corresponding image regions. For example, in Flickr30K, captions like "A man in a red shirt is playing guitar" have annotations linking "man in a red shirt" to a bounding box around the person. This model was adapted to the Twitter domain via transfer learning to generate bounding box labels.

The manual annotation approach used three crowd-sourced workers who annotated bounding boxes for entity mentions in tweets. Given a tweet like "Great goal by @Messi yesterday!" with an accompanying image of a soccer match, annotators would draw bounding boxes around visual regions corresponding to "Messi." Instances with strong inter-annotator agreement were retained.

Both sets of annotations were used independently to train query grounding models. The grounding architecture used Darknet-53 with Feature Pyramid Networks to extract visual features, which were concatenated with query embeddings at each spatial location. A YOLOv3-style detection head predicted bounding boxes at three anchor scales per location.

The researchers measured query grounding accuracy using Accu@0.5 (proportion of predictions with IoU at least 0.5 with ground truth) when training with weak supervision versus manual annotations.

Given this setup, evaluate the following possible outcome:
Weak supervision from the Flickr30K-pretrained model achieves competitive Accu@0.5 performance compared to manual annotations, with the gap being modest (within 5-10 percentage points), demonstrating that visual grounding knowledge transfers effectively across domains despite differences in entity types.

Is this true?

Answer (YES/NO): NO